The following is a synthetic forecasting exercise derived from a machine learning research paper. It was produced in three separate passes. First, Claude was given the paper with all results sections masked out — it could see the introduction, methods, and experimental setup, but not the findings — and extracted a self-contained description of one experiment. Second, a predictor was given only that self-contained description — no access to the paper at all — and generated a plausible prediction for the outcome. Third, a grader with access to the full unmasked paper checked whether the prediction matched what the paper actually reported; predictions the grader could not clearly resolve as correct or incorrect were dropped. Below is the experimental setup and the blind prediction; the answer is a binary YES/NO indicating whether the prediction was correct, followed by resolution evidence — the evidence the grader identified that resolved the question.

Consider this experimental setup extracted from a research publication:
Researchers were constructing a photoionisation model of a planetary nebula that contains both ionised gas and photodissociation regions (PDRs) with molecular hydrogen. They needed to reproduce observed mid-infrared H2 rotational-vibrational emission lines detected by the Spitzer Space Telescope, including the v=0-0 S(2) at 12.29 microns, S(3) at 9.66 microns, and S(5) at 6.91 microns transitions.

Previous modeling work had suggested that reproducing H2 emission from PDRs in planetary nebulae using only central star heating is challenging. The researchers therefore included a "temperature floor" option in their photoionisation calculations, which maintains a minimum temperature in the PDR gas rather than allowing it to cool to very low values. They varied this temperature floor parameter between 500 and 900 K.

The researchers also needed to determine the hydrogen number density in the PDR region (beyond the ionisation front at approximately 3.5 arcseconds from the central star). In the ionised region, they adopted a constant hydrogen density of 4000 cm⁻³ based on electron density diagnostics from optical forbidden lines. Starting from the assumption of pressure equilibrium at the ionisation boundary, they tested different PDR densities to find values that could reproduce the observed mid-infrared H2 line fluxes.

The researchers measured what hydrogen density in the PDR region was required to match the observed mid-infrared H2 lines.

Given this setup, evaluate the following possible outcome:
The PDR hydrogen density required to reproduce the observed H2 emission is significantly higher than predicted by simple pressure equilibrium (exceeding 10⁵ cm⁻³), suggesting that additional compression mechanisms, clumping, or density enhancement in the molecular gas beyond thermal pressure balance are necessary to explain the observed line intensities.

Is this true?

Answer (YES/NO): NO